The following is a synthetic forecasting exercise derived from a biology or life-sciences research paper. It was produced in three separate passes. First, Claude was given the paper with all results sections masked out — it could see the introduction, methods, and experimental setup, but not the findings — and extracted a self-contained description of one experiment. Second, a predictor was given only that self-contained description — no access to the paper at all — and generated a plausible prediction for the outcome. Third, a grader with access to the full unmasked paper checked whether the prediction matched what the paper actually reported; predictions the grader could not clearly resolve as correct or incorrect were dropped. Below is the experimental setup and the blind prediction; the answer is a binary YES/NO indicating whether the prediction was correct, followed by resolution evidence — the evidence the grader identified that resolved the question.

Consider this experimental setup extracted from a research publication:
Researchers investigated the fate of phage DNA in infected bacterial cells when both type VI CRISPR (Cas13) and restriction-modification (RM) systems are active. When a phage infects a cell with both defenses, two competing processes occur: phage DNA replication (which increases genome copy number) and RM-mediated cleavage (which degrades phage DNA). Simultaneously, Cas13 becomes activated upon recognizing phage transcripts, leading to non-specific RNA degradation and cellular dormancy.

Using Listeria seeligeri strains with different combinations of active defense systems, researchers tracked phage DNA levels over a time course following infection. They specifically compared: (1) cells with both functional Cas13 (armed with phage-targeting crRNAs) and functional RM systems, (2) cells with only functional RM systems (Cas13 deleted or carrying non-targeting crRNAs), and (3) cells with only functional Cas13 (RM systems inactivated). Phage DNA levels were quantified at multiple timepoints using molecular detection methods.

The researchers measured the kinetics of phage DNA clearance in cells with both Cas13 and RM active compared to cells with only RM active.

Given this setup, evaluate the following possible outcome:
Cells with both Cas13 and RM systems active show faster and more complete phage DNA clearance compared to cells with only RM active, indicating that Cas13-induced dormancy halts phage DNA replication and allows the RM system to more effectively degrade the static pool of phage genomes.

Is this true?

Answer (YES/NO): YES